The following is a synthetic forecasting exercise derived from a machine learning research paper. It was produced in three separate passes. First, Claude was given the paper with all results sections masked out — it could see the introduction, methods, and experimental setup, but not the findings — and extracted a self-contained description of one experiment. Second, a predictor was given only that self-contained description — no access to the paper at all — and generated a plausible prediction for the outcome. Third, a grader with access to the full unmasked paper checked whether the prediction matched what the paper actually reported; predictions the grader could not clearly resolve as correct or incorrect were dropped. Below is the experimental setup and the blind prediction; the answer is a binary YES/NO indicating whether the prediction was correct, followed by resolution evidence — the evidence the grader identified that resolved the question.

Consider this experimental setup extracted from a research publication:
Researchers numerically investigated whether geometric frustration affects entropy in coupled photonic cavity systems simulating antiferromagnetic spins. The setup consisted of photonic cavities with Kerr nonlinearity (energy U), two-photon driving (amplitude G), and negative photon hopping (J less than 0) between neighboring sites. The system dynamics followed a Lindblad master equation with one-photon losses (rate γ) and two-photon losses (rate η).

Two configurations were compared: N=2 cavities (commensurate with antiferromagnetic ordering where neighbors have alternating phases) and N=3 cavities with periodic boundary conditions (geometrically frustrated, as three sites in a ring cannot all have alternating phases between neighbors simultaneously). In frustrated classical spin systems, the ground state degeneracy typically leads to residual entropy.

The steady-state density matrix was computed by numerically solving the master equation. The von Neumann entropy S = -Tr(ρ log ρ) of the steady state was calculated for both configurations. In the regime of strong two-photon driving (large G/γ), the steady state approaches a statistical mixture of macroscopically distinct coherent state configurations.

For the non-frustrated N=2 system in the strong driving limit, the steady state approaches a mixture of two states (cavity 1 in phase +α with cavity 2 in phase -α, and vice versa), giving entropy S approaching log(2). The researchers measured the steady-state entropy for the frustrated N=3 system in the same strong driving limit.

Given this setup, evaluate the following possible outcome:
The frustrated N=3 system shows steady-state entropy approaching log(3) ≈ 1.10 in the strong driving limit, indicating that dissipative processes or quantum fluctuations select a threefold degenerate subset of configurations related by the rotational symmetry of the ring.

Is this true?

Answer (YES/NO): NO